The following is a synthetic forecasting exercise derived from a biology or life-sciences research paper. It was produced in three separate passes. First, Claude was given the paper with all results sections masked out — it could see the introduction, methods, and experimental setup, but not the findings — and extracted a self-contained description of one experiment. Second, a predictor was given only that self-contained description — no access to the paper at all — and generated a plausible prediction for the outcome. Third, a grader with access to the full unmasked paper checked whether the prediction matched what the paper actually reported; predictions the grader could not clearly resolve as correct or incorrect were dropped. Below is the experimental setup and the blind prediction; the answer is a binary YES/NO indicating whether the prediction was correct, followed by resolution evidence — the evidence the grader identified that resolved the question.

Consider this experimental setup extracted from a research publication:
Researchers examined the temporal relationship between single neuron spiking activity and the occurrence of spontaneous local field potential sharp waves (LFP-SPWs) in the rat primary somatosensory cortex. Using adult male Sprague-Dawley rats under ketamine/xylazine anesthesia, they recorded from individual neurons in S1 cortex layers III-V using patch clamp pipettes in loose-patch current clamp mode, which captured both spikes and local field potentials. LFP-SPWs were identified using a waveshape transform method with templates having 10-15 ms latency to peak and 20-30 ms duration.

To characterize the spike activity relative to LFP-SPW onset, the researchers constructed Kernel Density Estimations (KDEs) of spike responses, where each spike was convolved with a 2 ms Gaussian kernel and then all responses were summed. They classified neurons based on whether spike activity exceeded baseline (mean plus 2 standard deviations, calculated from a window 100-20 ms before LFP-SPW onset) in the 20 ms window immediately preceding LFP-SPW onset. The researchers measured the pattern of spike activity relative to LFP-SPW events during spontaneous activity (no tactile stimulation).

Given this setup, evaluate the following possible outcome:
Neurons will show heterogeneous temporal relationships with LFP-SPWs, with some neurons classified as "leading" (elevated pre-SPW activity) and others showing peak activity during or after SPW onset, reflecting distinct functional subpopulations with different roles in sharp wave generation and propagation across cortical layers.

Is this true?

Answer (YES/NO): NO